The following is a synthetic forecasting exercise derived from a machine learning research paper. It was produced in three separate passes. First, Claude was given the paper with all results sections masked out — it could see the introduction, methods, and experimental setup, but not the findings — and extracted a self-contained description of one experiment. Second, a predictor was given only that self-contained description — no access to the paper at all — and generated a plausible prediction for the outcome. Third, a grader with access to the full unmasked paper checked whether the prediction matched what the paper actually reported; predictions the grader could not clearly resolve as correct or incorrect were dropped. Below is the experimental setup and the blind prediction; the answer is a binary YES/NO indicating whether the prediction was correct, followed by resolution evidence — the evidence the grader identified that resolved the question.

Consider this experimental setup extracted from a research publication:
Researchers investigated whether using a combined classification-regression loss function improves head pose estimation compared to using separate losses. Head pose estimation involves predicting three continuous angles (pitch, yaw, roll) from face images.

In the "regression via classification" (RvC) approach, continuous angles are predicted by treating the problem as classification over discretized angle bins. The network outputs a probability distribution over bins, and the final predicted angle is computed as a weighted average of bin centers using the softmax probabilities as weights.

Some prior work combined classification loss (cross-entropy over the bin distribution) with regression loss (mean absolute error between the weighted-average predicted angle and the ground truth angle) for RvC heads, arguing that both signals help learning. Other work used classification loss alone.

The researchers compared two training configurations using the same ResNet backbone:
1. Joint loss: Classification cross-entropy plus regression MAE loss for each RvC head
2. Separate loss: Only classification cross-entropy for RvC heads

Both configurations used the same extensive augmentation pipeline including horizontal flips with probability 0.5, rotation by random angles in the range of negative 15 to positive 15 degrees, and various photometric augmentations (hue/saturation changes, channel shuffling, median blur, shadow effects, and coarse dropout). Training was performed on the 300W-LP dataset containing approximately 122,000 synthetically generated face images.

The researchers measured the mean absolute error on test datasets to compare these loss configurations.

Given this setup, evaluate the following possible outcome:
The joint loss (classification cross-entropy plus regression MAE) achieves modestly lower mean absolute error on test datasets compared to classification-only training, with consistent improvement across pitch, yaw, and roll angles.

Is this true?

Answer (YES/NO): NO